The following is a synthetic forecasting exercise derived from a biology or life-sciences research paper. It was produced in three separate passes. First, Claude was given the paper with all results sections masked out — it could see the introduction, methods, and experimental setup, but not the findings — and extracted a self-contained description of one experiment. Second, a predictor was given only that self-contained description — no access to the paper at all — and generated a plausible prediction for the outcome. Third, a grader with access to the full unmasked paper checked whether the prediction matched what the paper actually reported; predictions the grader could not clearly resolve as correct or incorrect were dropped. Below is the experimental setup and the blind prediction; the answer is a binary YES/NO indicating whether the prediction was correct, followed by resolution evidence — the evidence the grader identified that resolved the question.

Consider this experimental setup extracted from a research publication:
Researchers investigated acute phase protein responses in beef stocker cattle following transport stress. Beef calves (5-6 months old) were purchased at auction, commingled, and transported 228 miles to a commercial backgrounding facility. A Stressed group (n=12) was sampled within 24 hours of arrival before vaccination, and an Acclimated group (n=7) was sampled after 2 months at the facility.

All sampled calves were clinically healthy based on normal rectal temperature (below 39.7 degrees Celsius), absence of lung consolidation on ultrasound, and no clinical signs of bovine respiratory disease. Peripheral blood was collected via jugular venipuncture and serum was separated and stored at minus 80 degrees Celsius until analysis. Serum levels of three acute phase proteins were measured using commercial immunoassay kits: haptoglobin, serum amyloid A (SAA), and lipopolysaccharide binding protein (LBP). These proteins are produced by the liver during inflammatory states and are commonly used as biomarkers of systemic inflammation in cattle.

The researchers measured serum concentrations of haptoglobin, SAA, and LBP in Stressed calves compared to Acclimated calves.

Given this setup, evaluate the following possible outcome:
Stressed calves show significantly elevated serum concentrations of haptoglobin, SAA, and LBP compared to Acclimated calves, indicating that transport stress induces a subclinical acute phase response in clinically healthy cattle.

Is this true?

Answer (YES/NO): NO